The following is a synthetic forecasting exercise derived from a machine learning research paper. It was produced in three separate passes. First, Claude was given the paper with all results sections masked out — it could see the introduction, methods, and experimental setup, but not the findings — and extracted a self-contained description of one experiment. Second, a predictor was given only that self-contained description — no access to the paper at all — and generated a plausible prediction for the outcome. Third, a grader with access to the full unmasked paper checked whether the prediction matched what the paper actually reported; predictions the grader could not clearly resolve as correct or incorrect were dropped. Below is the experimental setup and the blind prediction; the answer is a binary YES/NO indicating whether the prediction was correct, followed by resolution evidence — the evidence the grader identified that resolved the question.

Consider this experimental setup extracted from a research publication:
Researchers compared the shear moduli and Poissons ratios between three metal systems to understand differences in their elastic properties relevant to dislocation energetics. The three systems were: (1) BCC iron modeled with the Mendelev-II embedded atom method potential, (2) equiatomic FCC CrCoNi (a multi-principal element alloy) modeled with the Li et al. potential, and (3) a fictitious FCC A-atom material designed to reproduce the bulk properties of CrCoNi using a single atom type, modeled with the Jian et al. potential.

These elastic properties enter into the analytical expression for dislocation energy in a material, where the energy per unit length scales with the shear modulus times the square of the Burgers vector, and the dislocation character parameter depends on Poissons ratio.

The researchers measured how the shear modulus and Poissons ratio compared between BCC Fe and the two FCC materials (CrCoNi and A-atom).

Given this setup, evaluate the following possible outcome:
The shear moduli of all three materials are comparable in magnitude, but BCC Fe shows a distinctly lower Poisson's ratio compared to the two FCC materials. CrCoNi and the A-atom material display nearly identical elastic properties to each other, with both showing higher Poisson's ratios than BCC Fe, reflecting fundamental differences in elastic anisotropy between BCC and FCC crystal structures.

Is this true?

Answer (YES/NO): NO